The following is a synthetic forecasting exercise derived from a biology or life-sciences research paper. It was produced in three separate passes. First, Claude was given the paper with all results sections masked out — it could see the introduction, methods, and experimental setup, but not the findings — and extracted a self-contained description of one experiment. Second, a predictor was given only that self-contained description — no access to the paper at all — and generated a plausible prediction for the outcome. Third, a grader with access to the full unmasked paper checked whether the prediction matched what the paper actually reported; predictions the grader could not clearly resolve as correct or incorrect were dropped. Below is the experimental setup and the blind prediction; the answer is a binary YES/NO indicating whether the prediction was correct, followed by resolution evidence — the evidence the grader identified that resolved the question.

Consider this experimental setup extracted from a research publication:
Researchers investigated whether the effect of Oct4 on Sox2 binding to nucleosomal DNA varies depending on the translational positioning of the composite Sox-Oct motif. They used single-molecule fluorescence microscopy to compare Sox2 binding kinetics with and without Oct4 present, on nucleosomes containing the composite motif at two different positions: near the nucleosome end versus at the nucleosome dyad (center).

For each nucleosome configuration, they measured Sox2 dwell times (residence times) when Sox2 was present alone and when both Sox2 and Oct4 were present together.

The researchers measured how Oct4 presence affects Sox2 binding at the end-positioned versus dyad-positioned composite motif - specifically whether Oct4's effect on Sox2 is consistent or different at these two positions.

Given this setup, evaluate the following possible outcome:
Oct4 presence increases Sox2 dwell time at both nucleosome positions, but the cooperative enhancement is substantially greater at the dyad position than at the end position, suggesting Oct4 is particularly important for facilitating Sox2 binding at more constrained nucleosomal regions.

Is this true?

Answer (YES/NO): NO